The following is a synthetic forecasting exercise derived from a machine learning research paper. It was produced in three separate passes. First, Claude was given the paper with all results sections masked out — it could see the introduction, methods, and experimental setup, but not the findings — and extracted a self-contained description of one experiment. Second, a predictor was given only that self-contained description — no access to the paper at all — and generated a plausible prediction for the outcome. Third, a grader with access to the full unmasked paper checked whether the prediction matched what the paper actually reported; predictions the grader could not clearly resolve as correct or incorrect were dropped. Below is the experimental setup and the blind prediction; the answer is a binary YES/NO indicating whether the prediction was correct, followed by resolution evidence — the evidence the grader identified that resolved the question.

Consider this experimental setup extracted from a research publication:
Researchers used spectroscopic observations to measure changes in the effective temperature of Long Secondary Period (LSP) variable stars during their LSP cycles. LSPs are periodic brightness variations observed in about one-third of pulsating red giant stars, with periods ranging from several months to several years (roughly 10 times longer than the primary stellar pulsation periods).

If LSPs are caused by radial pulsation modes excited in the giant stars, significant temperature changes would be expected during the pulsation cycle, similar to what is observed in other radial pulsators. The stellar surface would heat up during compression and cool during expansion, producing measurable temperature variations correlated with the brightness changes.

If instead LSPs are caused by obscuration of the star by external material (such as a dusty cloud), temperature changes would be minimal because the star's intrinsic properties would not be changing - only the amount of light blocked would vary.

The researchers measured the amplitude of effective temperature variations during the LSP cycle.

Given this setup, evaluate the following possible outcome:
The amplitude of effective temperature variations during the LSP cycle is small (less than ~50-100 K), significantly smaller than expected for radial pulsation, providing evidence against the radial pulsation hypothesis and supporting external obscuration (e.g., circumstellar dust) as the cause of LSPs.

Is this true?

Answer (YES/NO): YES